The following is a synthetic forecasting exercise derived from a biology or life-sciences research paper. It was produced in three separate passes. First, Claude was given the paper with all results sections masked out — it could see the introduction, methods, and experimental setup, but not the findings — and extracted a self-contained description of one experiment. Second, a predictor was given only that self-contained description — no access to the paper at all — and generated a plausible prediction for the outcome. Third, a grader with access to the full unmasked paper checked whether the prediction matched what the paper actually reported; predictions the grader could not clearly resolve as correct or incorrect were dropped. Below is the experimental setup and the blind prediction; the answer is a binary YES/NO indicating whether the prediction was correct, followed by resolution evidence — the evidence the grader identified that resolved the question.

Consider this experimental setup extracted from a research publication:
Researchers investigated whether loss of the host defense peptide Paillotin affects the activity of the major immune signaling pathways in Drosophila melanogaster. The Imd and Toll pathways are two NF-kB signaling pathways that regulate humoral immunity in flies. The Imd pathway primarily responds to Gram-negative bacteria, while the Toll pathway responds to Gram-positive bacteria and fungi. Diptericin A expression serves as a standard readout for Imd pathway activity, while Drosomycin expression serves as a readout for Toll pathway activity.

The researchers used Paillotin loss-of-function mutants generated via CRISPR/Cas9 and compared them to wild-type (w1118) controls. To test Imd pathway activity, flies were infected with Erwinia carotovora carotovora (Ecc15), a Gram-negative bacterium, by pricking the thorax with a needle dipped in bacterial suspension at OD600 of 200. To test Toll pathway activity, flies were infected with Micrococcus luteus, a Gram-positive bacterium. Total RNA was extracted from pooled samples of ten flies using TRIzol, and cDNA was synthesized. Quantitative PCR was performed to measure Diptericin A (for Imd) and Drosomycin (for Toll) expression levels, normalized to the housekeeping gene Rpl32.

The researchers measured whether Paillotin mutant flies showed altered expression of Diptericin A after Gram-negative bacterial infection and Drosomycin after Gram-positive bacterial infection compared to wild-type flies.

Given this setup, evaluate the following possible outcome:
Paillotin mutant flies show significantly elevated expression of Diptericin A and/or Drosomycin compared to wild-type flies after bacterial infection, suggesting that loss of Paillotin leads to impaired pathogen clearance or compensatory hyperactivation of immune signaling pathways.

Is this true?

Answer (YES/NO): NO